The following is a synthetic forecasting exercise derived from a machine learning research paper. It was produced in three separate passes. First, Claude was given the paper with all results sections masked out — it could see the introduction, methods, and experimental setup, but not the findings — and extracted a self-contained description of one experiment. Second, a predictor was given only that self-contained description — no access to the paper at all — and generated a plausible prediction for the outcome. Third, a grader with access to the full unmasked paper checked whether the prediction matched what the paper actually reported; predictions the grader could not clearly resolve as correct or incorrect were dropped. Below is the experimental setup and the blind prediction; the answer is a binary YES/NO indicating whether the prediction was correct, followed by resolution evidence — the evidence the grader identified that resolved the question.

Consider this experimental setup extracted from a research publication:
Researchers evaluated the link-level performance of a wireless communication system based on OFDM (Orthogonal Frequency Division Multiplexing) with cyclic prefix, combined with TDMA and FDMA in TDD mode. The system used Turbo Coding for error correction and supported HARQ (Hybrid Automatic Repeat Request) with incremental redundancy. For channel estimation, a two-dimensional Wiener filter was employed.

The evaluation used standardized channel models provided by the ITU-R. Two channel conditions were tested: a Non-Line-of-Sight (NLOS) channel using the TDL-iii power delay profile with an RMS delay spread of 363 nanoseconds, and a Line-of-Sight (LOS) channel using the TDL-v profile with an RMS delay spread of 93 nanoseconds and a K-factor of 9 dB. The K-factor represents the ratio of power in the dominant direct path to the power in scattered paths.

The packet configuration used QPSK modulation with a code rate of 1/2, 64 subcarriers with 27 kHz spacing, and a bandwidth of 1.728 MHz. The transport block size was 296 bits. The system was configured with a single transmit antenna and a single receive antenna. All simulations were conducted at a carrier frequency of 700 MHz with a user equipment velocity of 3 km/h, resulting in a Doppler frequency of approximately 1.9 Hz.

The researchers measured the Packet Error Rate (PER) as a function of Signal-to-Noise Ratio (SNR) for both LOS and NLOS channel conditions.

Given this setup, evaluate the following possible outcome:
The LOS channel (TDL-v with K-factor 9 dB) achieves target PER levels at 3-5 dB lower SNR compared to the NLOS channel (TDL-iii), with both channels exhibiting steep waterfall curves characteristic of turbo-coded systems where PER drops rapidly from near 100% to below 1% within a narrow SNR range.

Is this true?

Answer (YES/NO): NO